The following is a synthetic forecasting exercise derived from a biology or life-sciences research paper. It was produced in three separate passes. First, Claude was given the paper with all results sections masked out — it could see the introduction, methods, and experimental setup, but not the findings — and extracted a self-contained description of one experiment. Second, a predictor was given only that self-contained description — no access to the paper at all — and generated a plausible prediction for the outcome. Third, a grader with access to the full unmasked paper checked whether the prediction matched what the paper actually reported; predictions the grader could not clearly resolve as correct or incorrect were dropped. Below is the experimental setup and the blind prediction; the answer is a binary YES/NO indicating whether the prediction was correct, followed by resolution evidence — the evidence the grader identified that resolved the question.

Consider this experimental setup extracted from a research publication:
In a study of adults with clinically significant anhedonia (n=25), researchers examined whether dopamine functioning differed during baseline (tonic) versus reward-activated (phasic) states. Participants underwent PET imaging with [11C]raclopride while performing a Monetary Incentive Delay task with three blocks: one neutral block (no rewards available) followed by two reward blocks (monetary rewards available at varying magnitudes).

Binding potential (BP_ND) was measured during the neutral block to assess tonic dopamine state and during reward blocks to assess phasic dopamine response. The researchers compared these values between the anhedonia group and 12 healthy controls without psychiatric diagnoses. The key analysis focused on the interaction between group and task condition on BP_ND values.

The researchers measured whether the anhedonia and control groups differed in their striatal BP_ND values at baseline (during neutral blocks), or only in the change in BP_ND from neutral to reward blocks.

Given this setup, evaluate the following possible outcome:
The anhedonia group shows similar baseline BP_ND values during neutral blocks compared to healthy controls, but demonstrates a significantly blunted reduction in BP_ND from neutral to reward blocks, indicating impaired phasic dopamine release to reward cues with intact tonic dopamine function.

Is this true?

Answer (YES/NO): YES